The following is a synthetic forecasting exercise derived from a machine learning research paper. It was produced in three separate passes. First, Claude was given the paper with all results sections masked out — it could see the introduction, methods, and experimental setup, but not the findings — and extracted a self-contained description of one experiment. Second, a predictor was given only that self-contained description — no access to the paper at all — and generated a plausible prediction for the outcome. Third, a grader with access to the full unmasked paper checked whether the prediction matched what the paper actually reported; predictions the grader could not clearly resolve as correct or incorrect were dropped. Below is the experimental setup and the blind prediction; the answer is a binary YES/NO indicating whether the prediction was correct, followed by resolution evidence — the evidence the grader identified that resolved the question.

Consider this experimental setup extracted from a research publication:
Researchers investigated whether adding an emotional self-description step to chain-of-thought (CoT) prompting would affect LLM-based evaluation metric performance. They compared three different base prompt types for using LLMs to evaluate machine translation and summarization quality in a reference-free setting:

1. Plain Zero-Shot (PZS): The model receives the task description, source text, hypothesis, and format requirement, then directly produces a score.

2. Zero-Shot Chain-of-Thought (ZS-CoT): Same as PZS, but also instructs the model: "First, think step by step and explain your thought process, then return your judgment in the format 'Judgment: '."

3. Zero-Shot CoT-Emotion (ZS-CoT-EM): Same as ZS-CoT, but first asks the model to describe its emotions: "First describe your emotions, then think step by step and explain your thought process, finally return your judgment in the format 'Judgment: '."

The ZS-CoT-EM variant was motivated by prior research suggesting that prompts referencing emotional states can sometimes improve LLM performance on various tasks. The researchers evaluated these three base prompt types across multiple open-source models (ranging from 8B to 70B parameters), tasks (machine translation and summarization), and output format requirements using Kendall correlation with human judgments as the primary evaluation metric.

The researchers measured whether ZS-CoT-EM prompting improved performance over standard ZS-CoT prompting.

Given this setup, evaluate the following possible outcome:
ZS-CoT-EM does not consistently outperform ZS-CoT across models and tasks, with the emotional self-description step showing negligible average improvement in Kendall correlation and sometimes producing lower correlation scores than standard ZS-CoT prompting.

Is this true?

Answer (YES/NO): YES